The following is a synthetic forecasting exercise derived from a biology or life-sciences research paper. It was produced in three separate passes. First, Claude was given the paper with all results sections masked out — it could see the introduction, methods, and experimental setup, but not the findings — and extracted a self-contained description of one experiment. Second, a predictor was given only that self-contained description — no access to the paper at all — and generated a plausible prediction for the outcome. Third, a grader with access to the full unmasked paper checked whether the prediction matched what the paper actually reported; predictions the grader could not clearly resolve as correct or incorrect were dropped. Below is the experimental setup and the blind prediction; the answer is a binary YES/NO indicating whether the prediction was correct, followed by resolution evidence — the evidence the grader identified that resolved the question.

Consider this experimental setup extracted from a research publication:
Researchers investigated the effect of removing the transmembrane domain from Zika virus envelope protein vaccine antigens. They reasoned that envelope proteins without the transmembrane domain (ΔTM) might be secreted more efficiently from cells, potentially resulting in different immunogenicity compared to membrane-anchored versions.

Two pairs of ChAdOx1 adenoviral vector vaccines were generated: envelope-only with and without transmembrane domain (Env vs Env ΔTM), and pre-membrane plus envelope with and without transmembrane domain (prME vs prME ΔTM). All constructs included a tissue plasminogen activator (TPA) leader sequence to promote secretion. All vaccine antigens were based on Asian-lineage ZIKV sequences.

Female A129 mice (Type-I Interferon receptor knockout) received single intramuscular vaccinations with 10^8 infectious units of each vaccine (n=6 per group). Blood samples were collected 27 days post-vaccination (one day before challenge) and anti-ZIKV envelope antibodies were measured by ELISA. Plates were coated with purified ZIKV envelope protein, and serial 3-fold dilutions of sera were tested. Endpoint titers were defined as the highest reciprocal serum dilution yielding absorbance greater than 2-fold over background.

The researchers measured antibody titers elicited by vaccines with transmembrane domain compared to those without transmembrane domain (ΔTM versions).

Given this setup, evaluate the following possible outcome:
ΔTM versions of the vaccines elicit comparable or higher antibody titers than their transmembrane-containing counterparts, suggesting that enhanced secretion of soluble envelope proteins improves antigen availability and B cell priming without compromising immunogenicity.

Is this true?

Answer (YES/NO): YES